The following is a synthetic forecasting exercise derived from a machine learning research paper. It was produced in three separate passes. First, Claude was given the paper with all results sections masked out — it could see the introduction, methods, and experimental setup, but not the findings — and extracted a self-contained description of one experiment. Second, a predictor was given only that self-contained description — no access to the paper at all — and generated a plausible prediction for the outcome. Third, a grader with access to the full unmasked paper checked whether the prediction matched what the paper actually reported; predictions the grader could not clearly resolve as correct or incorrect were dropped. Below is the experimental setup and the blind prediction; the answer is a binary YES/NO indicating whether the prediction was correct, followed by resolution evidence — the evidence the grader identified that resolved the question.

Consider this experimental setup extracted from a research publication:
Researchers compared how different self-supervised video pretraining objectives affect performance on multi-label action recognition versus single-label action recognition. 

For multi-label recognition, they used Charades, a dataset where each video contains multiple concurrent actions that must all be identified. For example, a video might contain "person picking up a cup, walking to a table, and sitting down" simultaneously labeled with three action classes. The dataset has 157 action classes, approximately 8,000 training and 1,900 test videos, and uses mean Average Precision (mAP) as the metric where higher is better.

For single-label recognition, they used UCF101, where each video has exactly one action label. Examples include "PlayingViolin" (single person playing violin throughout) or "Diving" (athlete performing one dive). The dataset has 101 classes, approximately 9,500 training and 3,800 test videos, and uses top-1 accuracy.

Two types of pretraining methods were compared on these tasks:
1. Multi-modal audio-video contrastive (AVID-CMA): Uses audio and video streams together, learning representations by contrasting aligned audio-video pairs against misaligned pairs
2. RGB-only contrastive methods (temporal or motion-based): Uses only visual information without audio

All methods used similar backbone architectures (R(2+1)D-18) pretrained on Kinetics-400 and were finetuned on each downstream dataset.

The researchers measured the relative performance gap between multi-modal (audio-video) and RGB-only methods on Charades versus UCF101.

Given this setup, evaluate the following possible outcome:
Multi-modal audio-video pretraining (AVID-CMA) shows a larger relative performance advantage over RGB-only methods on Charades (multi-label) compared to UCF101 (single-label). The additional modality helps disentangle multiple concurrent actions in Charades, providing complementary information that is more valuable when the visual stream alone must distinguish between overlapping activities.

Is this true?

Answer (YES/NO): NO